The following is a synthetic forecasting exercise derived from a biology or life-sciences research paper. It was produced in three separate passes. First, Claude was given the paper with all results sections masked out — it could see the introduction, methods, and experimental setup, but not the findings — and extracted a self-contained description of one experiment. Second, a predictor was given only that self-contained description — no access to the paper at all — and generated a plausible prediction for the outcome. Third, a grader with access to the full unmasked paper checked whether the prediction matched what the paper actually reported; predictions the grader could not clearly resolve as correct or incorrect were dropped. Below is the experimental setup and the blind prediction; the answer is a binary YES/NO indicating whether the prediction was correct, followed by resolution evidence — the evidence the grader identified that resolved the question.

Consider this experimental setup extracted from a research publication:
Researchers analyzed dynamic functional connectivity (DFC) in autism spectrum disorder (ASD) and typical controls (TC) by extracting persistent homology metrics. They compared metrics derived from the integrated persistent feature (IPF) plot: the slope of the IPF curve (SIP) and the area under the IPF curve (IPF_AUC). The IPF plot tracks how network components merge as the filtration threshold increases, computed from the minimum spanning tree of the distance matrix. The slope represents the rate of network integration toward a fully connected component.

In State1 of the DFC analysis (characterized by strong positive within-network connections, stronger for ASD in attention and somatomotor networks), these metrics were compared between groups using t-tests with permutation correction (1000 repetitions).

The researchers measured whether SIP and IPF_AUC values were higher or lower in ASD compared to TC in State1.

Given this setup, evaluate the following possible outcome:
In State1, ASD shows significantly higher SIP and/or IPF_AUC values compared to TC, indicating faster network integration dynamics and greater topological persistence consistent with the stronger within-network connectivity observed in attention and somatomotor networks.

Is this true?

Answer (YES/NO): NO